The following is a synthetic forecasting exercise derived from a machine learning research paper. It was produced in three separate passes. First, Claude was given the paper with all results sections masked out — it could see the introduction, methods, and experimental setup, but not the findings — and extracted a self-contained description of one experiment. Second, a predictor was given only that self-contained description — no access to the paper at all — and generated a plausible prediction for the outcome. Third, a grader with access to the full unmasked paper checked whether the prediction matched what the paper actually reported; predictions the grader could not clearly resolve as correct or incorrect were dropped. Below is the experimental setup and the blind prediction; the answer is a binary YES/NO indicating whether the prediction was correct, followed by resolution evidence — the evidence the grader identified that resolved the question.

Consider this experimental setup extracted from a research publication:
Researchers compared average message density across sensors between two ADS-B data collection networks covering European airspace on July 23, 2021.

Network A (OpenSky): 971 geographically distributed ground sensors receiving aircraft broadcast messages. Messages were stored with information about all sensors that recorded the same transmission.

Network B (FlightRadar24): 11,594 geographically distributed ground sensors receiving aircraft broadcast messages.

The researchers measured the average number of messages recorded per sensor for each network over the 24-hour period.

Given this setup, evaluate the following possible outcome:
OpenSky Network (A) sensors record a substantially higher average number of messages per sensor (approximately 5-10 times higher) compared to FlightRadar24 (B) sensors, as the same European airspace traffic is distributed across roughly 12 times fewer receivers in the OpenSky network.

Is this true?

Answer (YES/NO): NO